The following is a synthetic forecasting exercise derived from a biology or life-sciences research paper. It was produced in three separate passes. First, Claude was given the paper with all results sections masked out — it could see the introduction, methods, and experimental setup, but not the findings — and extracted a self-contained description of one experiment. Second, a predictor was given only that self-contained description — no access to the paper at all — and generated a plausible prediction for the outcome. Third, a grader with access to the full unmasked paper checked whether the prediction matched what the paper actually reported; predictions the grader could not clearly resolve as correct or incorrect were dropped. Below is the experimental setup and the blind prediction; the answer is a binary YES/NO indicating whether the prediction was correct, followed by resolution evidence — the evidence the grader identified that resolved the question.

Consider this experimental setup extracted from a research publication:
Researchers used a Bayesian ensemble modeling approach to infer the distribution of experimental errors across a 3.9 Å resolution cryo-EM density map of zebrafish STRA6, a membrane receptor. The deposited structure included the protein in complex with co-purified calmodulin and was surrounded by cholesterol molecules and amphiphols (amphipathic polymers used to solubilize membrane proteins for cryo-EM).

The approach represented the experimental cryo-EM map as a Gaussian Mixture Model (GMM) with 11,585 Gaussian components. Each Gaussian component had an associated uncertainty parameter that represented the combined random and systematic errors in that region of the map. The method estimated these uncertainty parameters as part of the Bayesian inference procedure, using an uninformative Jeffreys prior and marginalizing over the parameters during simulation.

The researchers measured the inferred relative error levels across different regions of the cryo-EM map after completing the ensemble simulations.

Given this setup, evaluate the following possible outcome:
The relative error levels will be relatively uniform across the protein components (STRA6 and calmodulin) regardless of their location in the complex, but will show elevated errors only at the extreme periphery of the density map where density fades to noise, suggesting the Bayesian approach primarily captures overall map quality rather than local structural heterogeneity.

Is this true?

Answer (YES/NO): NO